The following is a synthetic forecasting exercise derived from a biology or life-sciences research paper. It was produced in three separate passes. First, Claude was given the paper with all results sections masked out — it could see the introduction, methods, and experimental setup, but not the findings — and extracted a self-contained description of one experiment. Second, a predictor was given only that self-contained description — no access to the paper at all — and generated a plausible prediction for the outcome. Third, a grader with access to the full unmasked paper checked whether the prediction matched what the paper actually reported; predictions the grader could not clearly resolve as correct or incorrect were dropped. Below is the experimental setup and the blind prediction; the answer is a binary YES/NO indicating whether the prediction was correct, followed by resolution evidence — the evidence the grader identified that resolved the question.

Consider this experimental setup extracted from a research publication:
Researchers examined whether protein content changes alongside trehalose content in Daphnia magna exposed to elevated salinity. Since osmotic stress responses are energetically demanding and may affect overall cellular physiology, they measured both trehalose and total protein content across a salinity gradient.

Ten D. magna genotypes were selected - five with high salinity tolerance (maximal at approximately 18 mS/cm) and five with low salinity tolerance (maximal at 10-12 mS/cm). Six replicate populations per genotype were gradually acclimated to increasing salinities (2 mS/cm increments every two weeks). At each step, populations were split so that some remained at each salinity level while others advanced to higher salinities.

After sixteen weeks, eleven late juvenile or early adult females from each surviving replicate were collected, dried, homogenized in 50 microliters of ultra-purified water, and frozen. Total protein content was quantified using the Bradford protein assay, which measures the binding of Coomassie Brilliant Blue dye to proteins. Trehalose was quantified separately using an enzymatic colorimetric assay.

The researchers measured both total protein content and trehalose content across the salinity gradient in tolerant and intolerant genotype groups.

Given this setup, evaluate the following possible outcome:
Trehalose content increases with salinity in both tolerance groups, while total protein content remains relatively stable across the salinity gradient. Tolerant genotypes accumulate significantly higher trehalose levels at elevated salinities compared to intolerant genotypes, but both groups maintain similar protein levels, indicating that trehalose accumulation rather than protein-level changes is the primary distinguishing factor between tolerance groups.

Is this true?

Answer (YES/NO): NO